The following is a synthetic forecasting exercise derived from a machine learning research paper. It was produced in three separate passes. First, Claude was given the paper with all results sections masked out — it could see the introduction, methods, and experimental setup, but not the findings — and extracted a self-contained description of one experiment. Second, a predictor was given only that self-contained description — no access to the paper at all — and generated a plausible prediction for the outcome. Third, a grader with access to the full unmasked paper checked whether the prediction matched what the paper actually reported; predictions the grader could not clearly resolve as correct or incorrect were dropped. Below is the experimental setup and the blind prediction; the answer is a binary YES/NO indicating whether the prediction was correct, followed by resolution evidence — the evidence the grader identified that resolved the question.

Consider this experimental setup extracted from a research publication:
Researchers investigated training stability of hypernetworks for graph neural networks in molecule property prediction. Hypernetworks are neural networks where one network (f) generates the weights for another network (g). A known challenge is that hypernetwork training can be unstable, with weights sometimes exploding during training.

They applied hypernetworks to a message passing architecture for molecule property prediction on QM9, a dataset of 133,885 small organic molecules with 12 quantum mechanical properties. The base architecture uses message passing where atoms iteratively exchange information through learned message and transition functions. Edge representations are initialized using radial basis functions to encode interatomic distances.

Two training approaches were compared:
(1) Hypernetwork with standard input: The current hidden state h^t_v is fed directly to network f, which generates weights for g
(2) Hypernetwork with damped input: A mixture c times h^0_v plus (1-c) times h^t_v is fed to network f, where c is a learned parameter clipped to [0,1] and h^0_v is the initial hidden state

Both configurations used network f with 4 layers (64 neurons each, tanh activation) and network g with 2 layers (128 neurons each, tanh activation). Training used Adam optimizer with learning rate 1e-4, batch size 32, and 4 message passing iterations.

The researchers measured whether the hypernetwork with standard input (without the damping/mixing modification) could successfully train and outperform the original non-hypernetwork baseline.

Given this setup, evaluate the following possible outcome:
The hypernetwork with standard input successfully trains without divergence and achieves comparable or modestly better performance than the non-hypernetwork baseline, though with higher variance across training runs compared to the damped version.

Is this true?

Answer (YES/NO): NO